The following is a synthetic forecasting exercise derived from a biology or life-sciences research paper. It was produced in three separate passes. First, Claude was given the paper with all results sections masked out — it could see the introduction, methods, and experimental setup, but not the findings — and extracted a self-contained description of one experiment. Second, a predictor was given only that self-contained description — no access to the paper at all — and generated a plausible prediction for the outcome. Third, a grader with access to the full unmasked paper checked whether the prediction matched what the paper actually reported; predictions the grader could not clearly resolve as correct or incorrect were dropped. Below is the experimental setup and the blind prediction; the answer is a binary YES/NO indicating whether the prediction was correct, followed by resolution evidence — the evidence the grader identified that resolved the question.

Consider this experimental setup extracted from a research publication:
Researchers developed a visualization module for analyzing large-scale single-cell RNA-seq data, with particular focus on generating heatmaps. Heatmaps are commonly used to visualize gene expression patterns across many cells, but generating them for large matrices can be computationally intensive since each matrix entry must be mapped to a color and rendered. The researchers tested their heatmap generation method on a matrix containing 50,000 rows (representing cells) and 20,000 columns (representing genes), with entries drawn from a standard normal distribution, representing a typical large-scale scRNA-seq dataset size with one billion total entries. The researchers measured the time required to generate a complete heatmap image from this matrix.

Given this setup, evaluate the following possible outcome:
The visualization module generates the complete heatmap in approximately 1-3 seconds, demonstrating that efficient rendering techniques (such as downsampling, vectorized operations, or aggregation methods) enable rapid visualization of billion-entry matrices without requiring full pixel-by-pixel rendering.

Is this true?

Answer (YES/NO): NO